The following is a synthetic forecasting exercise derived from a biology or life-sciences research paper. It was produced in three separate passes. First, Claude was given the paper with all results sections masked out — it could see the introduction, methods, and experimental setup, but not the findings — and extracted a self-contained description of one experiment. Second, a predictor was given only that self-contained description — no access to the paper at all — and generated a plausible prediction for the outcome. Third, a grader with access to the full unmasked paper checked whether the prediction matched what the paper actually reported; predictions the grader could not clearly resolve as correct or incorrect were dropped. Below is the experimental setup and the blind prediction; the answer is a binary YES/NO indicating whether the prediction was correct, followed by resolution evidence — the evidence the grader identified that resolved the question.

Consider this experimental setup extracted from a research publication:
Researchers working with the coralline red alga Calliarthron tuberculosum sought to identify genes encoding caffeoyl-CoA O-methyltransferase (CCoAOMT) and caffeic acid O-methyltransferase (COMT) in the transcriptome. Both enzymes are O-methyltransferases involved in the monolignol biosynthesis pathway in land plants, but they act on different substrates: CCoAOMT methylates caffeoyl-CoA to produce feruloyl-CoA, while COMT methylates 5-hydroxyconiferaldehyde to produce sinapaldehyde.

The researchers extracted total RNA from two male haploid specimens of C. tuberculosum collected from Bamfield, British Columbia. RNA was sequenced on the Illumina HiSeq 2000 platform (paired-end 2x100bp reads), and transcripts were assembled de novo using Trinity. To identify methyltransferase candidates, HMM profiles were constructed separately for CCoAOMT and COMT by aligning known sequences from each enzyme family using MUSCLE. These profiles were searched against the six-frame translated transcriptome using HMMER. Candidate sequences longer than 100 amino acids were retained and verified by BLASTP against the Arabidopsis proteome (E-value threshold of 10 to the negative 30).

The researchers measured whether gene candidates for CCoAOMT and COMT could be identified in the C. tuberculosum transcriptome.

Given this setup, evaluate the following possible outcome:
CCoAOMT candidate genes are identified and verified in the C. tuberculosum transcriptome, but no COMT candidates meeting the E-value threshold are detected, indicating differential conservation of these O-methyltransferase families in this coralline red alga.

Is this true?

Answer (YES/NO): YES